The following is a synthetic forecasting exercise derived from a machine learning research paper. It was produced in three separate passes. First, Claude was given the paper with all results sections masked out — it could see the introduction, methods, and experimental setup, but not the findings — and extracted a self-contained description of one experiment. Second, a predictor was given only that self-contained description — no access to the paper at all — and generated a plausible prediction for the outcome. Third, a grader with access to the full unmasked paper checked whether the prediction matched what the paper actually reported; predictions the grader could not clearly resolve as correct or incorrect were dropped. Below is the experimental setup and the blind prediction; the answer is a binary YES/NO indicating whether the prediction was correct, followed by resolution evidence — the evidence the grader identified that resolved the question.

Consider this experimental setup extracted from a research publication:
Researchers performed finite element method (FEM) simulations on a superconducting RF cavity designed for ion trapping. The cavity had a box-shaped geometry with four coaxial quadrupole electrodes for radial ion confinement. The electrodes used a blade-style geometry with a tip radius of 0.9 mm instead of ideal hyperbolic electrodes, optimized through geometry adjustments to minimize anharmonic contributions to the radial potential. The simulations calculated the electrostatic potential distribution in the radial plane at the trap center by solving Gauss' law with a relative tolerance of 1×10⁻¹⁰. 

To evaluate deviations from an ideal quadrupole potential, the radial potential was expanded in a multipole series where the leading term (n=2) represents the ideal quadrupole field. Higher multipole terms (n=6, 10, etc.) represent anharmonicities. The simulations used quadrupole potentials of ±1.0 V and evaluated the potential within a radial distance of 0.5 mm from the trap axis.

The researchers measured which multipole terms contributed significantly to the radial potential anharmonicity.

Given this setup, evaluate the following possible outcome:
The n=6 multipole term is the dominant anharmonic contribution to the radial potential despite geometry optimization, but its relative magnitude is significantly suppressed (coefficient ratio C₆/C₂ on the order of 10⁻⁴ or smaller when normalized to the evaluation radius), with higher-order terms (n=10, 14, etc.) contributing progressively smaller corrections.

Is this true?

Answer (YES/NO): YES